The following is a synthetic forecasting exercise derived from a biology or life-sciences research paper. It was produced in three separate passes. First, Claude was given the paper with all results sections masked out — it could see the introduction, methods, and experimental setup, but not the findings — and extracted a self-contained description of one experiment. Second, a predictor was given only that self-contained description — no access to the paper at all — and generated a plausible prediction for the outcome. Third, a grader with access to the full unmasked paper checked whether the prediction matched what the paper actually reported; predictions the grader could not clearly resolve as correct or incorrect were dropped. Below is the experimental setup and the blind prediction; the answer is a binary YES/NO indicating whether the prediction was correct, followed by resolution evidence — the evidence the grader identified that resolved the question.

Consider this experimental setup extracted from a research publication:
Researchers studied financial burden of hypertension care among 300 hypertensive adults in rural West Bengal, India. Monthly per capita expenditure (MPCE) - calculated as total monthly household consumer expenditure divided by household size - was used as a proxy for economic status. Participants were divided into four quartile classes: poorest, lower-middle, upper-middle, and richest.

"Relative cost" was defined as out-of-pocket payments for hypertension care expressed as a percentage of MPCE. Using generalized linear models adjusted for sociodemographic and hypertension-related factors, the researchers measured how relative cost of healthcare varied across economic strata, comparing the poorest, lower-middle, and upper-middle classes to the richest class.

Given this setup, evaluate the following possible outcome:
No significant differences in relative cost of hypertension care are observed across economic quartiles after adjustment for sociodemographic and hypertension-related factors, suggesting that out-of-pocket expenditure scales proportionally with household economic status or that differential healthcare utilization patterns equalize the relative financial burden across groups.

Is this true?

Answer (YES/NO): NO